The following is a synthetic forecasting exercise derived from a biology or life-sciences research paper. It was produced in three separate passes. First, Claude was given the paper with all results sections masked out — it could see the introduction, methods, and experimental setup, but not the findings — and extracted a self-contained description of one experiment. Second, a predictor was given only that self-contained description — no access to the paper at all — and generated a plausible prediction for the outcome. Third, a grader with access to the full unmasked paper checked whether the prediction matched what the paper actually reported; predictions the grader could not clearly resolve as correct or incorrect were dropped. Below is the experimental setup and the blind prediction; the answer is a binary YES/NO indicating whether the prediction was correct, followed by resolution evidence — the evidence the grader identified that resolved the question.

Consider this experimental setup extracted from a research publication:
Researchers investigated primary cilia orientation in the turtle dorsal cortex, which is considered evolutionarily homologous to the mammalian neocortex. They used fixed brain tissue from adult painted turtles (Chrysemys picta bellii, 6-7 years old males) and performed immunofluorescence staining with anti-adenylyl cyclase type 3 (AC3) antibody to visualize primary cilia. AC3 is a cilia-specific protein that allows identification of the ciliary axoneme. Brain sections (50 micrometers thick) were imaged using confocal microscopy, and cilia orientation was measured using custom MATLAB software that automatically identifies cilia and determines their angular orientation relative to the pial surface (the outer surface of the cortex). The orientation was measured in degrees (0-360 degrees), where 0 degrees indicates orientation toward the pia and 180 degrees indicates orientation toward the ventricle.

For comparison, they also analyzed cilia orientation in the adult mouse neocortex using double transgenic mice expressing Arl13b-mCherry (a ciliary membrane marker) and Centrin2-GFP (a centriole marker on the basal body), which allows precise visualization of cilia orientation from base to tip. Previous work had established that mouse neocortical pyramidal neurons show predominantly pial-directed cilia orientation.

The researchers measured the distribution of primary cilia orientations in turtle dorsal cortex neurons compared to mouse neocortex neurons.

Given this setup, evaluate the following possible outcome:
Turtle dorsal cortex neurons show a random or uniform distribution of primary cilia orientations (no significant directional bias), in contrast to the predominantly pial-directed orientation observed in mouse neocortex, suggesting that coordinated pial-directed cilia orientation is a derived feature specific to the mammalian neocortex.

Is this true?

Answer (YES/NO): NO